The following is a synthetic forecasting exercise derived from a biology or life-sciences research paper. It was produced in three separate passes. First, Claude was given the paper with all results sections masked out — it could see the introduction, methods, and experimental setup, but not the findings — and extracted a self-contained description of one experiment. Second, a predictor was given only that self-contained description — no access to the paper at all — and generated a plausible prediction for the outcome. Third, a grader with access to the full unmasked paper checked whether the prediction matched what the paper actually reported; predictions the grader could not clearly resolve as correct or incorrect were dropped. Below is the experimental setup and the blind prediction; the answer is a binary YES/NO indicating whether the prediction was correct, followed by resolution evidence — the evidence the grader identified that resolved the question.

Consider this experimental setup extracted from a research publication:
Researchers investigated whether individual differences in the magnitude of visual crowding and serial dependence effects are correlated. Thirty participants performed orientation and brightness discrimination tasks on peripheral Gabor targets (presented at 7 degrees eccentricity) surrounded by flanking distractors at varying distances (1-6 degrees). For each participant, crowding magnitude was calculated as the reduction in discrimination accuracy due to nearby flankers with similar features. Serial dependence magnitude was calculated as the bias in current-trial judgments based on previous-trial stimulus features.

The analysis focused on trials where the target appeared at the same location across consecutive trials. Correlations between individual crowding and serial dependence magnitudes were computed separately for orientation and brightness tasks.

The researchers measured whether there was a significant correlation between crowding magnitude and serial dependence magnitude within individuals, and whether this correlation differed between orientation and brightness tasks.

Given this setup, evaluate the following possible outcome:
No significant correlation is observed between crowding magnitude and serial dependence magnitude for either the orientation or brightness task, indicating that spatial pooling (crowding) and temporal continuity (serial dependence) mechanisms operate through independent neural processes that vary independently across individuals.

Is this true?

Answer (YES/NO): NO